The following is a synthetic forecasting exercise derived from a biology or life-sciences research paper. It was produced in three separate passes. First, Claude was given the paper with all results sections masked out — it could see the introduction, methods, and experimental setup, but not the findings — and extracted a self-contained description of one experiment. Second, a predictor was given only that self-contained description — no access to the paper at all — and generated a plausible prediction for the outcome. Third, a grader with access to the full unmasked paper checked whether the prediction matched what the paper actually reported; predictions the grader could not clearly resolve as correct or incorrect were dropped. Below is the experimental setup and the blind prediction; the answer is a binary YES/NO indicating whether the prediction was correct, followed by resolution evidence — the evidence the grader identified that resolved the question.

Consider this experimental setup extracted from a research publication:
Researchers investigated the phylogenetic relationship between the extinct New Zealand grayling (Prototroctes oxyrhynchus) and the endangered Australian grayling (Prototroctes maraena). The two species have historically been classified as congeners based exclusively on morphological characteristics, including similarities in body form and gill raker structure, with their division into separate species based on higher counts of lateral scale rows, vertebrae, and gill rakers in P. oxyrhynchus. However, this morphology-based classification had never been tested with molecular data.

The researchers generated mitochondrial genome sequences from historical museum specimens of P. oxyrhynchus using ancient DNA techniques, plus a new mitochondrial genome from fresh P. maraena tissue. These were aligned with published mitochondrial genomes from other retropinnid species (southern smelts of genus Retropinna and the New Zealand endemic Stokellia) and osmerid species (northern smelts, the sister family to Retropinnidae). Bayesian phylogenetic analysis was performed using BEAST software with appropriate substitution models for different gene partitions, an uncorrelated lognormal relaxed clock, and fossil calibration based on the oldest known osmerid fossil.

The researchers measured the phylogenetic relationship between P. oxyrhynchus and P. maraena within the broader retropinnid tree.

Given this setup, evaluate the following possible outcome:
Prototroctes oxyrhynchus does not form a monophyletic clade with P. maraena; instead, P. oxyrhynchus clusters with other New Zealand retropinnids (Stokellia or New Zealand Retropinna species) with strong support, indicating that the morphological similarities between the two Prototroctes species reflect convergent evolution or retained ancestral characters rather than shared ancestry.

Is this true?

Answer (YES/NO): NO